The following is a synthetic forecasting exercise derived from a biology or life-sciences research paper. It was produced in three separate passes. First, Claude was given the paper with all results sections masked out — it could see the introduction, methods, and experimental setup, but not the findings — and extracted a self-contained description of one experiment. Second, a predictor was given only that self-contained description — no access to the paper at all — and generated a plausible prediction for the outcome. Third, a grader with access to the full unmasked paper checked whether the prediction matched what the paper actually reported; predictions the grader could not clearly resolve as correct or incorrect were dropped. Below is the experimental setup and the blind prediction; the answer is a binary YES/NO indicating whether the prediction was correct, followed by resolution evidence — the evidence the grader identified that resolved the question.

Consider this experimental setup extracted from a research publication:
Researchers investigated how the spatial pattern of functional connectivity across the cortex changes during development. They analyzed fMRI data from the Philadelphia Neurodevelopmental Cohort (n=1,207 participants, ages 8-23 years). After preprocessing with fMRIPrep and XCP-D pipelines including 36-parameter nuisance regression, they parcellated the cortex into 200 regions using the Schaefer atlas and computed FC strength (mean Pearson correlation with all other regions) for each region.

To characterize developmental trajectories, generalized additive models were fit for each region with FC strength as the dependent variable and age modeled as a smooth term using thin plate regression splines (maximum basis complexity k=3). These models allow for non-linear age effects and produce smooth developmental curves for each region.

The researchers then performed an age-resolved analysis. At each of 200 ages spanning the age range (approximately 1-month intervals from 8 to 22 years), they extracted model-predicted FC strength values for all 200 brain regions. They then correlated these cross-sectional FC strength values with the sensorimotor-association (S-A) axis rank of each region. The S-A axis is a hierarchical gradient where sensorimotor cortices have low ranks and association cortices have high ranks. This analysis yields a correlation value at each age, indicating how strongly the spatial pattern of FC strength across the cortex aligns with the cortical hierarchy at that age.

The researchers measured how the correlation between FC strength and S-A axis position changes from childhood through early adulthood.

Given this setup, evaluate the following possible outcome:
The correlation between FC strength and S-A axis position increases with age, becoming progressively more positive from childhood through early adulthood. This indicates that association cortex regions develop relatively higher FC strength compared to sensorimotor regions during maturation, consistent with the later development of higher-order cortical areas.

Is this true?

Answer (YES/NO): NO